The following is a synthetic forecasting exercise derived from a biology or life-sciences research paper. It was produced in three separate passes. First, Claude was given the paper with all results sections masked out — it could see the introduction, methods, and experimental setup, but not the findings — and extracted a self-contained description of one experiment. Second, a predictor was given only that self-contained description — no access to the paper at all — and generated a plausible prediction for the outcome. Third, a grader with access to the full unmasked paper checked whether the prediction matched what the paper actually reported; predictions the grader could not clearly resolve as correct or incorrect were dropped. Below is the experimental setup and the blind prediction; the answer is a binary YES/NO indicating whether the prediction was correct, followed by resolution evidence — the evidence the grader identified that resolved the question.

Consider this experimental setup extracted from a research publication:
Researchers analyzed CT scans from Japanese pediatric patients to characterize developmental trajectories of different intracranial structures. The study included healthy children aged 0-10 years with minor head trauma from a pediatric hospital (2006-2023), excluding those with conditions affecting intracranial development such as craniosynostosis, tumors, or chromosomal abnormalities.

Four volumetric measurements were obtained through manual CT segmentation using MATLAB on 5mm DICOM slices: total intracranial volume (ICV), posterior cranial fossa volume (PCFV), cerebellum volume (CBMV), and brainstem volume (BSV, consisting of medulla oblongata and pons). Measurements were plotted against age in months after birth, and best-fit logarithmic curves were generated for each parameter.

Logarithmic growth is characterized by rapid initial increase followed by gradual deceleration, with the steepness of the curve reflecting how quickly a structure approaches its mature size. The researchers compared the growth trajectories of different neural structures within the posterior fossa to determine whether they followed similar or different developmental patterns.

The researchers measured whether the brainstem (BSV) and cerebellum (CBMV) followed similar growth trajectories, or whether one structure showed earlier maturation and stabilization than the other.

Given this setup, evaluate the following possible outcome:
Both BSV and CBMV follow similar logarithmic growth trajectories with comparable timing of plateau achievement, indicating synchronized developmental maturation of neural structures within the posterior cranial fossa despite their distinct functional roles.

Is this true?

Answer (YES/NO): YES